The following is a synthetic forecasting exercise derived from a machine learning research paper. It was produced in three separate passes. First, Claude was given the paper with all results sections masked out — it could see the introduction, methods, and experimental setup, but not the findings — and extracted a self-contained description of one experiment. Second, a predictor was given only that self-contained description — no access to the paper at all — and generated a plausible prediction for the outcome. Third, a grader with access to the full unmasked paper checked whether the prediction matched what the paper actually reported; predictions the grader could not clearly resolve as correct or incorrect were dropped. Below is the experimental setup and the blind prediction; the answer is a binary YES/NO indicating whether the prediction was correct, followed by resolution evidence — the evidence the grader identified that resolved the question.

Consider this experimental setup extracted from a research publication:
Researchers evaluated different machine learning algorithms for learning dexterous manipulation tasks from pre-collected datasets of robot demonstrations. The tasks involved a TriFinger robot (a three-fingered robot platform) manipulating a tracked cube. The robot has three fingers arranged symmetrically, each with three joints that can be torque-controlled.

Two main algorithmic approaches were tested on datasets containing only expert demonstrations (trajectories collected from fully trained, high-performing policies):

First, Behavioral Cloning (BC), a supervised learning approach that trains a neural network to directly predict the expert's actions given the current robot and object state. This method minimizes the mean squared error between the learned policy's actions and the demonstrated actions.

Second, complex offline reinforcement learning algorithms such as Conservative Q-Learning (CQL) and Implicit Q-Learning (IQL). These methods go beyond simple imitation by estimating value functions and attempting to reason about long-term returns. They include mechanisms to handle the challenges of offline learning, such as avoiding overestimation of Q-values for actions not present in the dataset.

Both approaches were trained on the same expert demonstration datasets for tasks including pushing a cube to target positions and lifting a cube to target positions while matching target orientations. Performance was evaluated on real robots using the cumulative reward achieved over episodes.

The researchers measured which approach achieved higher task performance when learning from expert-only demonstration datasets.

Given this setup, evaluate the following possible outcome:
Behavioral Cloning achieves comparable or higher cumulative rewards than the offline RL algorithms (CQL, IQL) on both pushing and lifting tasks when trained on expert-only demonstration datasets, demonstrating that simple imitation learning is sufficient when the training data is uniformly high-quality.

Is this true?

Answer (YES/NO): NO